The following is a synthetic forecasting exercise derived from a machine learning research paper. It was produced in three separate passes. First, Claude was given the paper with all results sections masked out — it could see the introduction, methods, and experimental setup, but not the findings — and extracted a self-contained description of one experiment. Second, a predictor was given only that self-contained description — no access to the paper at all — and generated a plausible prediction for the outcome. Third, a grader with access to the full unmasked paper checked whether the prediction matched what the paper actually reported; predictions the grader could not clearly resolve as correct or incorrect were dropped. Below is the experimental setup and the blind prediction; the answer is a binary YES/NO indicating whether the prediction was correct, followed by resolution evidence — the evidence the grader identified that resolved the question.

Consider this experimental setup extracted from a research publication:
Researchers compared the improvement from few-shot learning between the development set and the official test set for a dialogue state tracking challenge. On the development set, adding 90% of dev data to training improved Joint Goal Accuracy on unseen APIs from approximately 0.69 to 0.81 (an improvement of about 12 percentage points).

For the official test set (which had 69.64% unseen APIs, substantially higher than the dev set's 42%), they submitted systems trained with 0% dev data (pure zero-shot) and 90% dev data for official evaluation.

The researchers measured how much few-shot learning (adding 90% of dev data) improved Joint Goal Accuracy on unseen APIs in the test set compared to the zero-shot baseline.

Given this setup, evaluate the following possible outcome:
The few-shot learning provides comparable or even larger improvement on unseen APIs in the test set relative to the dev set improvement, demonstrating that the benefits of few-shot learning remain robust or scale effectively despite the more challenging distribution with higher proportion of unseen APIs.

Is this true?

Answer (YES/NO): NO